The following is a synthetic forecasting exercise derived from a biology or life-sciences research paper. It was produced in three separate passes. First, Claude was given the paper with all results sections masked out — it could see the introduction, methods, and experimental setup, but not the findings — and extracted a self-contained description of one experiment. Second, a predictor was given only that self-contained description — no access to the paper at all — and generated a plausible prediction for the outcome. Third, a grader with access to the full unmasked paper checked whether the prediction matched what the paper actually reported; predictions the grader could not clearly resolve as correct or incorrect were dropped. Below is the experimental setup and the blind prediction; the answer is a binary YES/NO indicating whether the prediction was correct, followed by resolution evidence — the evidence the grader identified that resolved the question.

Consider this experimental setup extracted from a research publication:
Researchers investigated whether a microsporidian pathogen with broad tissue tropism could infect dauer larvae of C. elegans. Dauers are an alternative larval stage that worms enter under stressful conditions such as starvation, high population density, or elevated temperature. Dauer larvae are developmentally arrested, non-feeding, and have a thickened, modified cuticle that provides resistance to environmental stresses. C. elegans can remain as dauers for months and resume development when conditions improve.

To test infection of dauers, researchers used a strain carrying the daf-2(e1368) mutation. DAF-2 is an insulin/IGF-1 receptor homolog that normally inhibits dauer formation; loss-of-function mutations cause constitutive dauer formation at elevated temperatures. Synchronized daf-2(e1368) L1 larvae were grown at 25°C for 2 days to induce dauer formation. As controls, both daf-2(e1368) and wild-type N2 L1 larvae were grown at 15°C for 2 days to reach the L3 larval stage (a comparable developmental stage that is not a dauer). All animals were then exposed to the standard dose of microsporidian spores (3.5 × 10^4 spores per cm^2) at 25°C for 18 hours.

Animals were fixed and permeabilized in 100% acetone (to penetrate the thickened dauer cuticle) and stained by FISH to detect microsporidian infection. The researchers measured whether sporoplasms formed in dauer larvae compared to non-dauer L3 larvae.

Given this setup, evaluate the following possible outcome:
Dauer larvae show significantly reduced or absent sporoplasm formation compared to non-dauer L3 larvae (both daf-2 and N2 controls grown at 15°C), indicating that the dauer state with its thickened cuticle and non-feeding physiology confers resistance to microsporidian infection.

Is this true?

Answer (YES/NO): YES